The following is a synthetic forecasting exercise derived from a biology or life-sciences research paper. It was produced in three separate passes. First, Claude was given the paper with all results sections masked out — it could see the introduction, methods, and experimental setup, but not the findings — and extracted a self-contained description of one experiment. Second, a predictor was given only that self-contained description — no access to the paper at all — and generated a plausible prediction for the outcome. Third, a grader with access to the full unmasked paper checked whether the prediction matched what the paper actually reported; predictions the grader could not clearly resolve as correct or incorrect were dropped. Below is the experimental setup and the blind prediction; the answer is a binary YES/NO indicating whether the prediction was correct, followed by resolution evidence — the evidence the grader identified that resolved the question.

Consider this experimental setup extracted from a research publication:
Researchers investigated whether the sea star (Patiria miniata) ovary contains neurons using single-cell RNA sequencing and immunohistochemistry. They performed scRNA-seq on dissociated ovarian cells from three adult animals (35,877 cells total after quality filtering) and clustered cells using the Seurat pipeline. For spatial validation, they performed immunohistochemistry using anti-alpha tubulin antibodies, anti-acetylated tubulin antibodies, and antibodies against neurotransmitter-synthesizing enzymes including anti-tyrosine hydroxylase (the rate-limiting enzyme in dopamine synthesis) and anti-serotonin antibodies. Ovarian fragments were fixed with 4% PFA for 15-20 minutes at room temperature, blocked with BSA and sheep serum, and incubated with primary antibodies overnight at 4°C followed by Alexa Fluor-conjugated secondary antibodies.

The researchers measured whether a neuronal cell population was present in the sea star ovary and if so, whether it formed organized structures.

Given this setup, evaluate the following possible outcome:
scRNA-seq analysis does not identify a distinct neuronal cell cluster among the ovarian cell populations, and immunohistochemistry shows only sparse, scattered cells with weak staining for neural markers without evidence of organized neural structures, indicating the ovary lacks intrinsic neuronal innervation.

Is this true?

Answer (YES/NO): NO